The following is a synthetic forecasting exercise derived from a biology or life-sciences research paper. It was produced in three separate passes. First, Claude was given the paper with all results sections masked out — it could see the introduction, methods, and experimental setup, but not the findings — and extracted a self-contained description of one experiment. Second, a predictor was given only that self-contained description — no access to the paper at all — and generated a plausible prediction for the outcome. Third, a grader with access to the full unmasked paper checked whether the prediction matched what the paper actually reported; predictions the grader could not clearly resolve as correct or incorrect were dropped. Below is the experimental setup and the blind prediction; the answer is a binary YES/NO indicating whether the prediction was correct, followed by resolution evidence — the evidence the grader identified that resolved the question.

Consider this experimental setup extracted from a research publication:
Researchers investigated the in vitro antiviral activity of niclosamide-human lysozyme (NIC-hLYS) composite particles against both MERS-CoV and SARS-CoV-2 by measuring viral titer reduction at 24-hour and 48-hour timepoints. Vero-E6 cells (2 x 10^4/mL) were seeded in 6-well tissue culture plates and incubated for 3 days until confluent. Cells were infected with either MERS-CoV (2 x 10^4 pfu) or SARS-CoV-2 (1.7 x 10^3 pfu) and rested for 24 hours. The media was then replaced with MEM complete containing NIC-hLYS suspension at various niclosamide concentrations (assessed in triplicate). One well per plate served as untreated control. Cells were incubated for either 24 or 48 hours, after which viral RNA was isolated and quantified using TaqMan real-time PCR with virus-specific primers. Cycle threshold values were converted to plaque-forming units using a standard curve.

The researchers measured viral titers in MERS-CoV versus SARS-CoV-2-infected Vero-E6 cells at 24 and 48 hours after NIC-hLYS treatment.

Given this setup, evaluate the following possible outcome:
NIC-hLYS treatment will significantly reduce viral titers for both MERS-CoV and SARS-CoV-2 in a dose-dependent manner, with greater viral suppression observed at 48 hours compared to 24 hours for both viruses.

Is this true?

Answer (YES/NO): NO